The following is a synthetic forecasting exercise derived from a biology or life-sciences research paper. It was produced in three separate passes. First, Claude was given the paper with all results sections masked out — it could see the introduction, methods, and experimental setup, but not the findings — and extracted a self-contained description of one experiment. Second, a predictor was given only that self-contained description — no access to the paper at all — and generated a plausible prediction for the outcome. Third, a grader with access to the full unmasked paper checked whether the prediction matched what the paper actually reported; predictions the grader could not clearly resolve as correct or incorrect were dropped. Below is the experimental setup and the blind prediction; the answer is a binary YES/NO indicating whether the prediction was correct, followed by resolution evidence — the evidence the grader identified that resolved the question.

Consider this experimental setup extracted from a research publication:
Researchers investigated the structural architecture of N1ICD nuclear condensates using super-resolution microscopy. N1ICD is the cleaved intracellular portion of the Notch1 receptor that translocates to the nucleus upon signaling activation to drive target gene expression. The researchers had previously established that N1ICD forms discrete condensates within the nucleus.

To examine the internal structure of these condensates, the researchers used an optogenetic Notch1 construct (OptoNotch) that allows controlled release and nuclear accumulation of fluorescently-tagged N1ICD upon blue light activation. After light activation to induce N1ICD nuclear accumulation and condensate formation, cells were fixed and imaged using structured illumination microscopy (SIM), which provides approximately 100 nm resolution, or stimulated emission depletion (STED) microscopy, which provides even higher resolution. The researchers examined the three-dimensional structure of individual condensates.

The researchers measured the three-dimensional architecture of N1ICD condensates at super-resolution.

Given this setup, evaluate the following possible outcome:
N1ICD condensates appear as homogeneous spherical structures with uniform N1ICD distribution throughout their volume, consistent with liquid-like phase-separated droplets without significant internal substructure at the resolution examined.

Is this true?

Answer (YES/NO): NO